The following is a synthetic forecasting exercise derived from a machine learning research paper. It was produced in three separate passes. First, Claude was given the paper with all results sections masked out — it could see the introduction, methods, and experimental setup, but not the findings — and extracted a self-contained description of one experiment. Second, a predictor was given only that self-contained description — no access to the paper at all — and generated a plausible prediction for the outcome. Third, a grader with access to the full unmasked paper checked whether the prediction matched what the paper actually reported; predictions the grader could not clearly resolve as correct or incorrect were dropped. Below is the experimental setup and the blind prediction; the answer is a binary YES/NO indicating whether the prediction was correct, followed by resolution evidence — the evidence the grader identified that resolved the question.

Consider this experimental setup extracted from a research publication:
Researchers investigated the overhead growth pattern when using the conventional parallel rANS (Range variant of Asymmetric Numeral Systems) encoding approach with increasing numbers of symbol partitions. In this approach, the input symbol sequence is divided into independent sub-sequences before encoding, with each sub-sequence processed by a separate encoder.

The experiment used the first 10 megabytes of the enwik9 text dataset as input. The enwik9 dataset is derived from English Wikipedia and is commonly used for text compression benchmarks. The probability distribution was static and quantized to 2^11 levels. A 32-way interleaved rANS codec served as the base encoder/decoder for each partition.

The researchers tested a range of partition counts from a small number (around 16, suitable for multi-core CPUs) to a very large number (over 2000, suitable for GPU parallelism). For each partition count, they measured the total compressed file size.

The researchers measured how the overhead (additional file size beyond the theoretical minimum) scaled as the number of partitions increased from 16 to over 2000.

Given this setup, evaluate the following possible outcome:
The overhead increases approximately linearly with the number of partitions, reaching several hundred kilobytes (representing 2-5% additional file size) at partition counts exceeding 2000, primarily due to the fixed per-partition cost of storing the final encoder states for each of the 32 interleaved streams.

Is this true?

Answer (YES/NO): YES